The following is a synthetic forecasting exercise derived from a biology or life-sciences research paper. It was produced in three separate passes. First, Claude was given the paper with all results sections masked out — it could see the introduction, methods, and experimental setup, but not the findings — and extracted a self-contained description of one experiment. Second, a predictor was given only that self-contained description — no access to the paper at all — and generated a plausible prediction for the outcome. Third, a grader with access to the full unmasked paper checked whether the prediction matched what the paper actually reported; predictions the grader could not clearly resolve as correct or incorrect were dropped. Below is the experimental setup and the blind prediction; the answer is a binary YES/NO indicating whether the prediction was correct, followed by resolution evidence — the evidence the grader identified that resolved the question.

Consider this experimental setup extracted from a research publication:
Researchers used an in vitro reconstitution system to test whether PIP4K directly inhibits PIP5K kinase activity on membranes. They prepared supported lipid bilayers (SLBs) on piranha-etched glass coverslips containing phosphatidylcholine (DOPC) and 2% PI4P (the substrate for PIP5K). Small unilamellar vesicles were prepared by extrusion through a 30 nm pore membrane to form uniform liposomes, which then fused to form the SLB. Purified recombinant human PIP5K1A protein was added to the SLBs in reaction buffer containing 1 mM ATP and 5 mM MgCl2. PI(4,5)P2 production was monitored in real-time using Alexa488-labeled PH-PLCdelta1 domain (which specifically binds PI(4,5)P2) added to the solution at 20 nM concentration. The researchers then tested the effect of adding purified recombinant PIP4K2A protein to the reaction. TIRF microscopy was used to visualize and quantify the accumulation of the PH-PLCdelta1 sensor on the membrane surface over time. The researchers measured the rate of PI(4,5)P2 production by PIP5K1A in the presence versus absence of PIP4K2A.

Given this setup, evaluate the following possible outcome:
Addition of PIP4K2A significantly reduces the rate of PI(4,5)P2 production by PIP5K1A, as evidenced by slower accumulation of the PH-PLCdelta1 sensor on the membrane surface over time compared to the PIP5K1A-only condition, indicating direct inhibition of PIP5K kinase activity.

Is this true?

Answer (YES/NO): NO